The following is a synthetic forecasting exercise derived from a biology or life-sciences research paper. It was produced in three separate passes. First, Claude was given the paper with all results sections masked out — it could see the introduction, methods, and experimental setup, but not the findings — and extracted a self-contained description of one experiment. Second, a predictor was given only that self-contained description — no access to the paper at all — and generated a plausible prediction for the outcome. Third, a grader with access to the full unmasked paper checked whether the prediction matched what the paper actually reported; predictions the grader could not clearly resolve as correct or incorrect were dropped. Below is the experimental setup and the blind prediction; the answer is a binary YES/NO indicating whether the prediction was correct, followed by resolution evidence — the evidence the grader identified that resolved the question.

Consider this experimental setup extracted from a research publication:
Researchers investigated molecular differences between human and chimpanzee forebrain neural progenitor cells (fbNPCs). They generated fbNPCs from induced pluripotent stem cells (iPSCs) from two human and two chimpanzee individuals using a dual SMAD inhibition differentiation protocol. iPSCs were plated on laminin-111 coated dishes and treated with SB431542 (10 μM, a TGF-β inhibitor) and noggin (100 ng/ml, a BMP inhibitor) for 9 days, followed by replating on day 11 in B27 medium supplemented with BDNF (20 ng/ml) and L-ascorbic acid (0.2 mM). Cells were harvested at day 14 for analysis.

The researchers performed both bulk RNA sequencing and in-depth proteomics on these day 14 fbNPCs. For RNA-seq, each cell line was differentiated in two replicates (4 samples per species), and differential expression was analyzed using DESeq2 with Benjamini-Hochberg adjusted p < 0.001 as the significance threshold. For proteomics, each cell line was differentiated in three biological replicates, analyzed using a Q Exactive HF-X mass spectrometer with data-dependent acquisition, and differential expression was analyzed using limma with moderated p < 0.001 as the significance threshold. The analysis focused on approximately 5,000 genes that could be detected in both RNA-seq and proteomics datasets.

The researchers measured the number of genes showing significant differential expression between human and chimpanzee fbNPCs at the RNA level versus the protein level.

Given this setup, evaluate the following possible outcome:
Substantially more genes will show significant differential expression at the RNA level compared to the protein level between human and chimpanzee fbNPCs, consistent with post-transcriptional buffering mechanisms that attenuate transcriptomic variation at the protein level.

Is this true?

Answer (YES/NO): NO